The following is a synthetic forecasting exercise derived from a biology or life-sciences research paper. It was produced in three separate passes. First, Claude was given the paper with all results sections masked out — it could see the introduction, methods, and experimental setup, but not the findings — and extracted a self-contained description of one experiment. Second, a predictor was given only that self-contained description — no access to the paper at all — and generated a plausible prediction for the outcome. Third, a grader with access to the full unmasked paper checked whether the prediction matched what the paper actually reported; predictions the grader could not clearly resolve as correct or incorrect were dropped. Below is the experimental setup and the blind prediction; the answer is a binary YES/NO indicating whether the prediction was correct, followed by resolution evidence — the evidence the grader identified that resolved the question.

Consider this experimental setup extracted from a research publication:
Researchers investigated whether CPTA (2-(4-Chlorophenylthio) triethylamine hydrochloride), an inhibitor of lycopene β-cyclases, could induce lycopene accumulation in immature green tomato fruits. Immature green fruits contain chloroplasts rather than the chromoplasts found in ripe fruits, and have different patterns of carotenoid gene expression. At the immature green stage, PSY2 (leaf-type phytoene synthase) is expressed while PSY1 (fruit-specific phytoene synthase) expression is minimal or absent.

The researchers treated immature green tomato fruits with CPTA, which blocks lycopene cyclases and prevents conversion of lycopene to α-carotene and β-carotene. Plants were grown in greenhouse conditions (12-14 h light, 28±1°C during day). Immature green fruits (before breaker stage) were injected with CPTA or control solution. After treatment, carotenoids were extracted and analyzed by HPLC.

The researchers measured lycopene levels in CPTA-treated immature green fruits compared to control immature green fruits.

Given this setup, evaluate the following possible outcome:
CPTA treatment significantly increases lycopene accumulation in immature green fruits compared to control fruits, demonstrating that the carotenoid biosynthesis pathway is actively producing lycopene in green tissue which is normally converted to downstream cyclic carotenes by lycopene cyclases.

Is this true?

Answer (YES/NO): YES